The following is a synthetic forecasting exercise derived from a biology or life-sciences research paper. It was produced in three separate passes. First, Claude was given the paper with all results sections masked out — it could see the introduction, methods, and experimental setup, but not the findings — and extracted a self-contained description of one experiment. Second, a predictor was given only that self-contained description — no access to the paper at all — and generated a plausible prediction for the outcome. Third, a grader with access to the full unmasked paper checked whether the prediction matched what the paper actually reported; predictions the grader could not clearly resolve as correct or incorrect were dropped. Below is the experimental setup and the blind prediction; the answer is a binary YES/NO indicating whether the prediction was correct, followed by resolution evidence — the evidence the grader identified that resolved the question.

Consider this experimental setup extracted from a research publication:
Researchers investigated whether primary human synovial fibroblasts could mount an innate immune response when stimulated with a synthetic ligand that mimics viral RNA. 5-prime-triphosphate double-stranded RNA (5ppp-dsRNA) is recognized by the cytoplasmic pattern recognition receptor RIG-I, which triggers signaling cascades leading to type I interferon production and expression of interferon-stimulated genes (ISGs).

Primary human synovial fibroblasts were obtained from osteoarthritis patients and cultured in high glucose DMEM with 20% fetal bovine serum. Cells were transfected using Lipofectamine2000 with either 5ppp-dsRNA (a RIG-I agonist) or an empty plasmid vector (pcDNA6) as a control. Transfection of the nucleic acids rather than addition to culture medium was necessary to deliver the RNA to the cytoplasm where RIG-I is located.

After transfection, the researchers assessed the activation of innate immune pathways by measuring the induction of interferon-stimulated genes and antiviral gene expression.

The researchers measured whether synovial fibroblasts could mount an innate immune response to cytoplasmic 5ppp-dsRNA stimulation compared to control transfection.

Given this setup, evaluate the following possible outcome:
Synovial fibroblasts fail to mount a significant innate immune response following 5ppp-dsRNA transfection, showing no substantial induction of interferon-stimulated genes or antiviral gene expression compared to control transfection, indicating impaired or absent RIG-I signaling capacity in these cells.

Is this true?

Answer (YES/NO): NO